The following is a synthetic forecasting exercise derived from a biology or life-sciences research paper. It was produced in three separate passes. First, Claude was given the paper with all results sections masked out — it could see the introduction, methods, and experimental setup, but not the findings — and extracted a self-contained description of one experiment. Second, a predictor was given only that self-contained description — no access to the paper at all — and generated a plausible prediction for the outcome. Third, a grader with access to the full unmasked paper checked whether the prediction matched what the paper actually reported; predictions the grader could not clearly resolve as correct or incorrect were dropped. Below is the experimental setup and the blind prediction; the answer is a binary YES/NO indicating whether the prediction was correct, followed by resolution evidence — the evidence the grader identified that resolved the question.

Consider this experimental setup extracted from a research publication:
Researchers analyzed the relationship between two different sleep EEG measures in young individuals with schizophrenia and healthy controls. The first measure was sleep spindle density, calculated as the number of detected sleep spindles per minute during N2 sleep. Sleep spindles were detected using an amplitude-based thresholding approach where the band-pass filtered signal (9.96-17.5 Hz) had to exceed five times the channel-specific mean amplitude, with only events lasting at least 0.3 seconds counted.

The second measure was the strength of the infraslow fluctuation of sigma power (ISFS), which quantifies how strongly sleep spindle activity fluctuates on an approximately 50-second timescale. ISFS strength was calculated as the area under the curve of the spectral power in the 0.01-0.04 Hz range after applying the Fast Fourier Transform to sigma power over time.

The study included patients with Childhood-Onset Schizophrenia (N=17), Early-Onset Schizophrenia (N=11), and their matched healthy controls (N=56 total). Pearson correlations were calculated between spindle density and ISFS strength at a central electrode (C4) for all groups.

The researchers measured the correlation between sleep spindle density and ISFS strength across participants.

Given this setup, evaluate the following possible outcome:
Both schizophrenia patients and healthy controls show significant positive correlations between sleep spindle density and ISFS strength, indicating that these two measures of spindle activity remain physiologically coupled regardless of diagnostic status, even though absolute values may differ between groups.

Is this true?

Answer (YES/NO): NO